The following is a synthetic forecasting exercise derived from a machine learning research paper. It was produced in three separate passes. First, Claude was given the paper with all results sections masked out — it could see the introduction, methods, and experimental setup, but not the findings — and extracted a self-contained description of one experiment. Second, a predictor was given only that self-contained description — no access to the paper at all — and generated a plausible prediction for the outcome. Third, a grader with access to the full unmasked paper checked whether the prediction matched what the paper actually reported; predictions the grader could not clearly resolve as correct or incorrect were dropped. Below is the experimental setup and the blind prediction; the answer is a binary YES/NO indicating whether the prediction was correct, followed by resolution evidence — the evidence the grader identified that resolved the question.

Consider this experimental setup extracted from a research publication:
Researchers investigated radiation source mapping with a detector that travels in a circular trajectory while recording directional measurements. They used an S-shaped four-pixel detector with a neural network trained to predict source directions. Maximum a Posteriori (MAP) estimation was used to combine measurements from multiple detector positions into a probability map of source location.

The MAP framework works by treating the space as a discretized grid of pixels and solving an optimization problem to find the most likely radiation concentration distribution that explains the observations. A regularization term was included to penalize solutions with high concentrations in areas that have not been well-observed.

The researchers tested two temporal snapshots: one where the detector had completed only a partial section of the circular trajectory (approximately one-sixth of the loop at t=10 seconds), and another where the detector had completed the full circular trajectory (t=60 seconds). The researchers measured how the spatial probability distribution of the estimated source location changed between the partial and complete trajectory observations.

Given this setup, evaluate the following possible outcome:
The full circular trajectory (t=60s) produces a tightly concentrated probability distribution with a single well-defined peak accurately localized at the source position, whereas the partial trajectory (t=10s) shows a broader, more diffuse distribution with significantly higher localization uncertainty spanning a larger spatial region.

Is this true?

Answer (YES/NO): NO